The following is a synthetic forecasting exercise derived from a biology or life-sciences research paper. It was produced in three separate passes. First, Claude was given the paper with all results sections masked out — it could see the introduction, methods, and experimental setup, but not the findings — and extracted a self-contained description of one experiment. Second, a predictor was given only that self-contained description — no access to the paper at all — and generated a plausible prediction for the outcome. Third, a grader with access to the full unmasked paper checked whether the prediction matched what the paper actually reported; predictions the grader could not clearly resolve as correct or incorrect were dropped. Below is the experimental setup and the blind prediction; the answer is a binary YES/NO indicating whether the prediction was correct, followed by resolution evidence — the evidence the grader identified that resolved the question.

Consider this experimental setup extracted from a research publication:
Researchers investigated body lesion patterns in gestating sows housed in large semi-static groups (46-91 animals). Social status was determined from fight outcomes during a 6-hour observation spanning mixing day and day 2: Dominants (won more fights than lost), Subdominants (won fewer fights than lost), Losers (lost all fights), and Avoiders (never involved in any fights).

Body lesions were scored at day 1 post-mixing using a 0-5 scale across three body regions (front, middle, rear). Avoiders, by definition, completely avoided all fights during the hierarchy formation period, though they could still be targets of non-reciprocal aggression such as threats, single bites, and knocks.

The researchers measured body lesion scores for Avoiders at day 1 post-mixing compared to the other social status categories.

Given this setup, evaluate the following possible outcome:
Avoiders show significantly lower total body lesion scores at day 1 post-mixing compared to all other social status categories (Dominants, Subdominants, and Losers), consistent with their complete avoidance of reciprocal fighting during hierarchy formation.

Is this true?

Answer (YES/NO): YES